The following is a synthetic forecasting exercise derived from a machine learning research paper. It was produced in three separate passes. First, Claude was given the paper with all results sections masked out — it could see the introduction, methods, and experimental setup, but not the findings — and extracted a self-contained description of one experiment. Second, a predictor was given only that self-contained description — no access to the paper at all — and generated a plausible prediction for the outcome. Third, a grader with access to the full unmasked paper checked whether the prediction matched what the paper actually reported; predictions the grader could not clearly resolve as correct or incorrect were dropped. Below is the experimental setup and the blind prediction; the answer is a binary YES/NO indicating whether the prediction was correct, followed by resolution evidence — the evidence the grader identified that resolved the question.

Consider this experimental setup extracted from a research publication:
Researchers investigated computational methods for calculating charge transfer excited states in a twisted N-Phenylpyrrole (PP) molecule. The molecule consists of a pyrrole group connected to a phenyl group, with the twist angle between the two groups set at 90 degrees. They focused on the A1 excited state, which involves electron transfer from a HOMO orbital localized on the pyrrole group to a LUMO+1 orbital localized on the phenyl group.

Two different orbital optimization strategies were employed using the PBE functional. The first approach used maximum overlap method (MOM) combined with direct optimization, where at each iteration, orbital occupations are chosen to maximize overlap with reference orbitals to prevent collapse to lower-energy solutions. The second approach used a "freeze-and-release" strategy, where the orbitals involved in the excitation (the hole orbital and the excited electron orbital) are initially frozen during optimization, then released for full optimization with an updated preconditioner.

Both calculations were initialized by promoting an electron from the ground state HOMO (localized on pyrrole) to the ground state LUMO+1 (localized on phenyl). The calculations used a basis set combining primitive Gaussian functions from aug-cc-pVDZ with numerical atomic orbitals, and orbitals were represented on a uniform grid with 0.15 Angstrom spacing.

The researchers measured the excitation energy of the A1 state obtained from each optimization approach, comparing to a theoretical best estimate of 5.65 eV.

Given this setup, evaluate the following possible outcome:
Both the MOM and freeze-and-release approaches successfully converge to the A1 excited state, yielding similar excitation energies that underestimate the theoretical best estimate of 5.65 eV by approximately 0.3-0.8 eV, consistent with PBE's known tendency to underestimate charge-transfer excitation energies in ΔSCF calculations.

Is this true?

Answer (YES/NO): NO